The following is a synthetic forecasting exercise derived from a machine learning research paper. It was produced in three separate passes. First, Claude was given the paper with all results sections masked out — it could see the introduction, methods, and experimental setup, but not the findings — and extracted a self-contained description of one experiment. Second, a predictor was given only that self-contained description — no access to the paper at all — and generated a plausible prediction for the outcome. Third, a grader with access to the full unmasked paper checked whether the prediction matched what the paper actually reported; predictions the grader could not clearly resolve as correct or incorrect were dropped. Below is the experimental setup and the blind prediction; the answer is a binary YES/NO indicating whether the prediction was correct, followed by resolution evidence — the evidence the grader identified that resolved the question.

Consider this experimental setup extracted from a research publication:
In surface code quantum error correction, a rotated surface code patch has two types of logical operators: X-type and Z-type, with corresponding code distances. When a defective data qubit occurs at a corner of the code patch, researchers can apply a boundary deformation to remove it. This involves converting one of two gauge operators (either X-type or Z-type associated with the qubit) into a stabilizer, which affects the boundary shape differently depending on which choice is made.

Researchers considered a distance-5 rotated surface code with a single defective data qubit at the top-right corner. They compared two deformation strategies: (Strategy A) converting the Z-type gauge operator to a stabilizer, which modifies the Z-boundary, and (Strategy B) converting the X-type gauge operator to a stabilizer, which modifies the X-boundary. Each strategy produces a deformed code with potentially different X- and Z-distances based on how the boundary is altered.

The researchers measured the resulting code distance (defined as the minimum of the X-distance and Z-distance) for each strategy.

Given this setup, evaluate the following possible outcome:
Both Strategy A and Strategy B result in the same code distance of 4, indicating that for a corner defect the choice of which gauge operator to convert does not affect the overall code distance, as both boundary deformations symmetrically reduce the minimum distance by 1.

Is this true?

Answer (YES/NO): NO